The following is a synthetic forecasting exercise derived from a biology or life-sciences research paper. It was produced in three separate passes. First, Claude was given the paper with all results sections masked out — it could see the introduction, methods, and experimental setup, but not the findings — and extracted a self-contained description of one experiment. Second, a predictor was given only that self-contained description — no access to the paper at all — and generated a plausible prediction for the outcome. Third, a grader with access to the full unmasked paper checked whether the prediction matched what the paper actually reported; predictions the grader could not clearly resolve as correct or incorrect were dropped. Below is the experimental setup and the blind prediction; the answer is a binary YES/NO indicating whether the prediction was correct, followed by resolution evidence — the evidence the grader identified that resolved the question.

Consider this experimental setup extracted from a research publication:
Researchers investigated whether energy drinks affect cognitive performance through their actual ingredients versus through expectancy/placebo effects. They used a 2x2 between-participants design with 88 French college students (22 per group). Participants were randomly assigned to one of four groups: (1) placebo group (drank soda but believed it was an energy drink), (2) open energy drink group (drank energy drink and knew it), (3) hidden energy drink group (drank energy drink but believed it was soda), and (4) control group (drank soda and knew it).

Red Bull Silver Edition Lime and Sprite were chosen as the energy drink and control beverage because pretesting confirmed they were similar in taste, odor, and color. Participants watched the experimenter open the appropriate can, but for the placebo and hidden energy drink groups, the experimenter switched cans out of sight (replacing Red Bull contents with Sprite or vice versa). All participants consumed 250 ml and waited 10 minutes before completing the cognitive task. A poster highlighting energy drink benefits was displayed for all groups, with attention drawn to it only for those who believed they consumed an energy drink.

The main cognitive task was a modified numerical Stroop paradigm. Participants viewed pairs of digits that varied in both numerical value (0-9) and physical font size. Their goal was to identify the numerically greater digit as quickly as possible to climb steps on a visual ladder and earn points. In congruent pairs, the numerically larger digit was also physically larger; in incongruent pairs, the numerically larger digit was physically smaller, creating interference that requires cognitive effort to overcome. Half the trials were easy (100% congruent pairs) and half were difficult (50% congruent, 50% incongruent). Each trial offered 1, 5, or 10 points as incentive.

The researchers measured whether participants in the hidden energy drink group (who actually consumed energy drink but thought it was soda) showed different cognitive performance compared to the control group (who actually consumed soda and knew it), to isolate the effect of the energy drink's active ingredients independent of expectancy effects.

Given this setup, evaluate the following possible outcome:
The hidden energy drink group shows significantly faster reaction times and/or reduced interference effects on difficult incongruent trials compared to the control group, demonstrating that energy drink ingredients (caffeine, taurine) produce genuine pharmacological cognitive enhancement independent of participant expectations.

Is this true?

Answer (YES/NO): NO